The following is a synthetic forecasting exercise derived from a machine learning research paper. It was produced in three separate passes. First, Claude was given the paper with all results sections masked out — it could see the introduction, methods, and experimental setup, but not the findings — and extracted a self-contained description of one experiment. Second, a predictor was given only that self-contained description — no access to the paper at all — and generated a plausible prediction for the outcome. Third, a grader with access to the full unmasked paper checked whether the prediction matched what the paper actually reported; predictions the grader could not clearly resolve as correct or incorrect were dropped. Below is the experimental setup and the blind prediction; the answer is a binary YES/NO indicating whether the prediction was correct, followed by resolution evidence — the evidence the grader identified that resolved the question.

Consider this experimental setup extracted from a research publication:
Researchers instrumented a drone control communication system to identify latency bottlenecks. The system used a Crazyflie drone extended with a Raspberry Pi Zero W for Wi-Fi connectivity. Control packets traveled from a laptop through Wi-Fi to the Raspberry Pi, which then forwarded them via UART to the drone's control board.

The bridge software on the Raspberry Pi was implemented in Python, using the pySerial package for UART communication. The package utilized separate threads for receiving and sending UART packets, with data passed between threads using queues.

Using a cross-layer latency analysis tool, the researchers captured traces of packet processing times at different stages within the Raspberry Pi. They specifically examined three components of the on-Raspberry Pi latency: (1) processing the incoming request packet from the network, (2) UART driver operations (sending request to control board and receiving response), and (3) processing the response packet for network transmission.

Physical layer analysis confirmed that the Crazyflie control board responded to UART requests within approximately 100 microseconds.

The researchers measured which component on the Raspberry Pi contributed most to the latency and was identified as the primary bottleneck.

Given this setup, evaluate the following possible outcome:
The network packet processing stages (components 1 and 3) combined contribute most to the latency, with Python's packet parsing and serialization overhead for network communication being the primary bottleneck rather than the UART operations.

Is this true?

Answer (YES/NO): NO